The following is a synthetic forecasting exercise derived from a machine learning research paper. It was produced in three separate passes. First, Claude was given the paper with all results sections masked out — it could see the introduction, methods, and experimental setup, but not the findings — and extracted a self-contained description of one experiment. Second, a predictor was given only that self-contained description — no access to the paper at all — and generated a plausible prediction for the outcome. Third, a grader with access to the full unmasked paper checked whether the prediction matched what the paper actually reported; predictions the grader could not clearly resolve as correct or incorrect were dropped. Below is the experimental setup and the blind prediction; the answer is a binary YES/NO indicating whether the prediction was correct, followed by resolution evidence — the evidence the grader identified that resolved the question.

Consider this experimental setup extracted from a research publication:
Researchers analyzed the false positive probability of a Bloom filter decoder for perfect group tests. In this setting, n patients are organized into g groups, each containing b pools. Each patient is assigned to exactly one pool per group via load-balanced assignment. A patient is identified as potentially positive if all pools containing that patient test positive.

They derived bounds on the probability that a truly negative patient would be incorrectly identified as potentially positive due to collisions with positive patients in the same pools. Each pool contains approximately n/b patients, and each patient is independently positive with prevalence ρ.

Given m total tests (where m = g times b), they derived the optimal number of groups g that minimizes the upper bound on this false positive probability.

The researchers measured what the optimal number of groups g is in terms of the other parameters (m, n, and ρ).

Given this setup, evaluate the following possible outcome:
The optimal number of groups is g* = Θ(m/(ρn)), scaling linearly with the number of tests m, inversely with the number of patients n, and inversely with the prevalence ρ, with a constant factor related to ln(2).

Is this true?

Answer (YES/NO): YES